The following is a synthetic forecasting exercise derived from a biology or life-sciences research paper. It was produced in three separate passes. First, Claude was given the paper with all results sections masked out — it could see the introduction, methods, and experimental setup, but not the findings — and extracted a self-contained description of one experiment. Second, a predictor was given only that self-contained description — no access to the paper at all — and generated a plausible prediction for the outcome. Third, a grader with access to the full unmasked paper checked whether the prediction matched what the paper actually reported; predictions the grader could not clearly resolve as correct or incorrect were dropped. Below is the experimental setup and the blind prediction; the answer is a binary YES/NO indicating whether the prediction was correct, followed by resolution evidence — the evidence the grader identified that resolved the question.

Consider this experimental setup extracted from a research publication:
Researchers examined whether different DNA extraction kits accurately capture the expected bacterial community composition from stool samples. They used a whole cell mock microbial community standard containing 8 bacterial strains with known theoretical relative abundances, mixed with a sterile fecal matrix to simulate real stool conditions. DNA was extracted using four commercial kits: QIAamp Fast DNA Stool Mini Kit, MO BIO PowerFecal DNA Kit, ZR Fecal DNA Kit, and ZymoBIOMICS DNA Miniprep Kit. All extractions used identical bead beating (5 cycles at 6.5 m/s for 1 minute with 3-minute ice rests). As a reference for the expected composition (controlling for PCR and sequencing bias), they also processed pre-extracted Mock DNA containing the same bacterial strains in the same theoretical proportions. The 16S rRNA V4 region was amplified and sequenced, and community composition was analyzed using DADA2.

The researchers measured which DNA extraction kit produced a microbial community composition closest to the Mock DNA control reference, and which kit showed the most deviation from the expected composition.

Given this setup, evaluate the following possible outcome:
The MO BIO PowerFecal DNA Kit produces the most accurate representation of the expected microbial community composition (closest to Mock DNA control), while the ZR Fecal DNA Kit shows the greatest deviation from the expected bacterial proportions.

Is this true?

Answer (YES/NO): NO